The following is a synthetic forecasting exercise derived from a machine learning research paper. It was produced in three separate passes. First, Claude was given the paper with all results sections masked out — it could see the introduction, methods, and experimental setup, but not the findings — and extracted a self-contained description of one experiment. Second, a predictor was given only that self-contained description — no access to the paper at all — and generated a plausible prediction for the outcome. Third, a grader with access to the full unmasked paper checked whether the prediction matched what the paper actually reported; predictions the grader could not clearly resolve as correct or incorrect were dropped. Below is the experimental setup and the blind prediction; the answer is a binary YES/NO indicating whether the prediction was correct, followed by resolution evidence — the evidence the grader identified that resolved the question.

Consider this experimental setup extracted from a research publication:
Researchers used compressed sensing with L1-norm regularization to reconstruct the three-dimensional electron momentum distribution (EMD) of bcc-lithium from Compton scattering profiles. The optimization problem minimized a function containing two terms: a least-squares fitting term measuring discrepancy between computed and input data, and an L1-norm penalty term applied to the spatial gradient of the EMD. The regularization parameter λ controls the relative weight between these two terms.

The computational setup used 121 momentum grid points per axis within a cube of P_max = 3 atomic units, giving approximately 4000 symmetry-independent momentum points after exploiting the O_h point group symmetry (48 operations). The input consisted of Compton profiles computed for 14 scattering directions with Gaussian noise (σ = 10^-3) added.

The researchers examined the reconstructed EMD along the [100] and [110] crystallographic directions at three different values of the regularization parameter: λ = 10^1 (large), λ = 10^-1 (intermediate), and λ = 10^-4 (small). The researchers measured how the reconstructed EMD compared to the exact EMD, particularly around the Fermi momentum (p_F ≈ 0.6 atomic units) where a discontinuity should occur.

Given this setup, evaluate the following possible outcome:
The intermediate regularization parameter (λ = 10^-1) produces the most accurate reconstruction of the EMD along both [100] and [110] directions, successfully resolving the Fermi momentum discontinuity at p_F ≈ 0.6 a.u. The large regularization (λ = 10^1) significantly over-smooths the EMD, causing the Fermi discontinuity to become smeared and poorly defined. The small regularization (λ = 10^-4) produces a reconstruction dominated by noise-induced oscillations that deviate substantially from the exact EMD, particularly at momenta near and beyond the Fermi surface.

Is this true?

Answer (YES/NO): NO